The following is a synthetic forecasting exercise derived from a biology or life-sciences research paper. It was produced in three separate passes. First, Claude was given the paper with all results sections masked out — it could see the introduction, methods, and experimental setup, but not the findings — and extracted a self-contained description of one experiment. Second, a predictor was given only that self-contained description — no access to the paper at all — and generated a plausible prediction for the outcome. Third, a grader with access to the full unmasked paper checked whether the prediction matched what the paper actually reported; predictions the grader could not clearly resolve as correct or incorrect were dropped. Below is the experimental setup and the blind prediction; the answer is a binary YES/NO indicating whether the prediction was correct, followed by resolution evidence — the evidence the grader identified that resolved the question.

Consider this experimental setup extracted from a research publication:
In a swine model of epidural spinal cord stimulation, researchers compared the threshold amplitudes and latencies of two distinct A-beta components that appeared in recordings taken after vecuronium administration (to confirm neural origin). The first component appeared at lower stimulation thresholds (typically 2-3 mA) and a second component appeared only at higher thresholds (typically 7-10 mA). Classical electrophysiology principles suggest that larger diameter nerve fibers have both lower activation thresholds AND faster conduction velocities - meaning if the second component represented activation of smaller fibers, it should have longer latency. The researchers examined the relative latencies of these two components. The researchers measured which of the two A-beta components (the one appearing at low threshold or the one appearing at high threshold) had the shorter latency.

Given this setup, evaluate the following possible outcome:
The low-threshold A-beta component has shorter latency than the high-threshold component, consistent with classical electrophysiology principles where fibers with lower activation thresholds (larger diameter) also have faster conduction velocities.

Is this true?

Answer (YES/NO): NO